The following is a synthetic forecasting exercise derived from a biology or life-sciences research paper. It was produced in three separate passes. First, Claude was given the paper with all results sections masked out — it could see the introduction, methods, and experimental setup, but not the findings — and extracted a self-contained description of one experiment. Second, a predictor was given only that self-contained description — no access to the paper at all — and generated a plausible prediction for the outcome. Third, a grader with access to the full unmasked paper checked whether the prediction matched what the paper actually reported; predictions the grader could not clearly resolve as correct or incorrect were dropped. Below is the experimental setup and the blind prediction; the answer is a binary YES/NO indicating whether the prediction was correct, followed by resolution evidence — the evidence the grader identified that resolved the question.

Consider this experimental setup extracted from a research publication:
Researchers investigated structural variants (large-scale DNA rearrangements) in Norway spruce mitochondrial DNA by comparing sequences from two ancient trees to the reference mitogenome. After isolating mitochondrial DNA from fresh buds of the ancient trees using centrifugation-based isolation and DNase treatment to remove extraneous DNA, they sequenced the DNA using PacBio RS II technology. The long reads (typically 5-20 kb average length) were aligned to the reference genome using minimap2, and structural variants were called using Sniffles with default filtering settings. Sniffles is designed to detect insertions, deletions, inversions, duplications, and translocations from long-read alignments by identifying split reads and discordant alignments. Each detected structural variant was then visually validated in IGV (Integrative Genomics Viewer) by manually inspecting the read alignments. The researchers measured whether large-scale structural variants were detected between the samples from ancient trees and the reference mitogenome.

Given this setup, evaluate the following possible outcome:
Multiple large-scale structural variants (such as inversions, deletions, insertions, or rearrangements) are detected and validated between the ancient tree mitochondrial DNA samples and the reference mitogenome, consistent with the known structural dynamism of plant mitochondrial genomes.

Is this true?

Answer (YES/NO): YES